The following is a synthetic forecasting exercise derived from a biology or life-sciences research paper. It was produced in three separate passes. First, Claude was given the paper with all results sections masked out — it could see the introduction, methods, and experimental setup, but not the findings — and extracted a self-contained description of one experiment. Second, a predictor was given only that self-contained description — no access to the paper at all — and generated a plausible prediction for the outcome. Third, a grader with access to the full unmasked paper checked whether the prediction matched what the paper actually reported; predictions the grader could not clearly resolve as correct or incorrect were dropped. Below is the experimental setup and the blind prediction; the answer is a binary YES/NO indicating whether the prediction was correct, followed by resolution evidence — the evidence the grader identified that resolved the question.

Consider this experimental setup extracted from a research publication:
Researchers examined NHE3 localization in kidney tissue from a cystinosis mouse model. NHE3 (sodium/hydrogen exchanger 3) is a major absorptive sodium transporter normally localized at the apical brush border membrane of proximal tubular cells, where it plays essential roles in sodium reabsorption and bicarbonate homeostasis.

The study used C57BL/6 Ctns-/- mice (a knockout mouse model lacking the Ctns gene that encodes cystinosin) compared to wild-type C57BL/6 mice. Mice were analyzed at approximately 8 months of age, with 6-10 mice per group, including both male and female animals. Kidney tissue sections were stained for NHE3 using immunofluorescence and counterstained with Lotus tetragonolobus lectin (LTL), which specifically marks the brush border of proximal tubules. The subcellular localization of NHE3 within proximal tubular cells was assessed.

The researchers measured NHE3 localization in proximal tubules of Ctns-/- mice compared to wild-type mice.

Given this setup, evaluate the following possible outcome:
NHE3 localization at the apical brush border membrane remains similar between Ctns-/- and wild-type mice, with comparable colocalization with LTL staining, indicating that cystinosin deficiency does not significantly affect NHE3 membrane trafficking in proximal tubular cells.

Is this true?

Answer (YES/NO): NO